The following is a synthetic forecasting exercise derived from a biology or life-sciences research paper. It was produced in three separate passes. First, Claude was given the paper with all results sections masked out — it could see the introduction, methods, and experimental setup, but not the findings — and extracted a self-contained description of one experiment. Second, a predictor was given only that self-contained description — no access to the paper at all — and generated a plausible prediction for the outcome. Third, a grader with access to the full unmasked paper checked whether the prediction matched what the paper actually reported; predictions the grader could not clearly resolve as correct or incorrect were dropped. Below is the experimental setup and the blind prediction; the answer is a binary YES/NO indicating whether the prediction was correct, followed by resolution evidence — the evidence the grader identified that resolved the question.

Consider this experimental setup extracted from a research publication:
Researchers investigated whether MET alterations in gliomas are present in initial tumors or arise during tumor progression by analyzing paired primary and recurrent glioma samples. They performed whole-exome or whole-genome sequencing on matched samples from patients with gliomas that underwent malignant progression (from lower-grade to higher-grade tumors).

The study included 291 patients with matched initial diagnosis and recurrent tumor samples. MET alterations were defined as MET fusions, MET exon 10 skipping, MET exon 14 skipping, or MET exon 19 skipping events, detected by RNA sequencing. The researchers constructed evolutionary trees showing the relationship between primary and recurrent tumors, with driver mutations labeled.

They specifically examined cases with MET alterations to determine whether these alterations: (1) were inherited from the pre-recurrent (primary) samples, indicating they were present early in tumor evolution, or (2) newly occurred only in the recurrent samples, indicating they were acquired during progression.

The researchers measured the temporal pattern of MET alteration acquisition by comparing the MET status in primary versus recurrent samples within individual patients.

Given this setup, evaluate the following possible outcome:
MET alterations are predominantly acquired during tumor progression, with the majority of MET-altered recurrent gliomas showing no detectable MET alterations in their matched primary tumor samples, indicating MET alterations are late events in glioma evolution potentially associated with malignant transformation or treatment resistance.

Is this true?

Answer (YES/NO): YES